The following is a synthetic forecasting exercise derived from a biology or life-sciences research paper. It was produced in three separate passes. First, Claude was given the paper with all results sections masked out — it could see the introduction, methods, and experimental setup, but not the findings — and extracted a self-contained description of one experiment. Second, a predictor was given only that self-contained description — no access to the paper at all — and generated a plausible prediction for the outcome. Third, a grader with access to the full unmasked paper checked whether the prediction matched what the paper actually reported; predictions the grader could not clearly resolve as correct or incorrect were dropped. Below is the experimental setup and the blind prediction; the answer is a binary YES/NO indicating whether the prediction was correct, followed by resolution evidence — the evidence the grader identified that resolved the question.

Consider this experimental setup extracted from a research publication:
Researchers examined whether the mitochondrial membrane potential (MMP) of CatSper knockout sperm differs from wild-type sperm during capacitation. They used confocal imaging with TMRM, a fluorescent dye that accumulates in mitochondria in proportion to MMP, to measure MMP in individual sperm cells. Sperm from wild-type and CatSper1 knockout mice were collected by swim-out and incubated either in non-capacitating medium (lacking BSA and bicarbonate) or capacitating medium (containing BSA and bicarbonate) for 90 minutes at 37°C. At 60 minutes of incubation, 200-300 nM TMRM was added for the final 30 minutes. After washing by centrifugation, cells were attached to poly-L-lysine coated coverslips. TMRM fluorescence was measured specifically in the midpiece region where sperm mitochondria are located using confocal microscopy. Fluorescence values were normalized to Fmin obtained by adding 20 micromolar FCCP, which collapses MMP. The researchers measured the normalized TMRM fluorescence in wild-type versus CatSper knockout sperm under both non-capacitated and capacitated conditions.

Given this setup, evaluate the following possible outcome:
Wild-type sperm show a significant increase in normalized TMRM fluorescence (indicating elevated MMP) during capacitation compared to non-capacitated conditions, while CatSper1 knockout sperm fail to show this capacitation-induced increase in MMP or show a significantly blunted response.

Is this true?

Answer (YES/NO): YES